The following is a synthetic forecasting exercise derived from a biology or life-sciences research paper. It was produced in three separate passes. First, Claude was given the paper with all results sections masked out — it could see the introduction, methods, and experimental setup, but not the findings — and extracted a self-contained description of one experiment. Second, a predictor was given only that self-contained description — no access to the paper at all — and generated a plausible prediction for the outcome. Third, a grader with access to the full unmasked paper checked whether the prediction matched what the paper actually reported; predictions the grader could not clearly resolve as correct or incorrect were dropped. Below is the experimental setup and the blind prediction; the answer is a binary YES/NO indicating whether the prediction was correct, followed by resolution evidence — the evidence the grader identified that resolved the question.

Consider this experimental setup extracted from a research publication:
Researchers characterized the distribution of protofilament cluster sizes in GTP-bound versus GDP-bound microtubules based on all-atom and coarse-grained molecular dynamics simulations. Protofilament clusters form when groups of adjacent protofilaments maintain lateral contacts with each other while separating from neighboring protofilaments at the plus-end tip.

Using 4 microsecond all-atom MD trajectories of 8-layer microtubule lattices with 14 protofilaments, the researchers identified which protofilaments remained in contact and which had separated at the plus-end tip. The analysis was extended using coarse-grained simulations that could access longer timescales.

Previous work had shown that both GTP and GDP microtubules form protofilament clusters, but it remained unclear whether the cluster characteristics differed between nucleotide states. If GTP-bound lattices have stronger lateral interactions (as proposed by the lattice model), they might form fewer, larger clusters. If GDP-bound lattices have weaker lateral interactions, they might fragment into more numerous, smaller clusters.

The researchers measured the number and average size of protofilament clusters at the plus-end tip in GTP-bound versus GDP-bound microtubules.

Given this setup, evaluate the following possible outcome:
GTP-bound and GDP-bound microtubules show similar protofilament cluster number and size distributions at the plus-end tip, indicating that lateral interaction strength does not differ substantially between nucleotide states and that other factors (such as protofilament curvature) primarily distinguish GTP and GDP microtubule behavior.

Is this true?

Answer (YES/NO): NO